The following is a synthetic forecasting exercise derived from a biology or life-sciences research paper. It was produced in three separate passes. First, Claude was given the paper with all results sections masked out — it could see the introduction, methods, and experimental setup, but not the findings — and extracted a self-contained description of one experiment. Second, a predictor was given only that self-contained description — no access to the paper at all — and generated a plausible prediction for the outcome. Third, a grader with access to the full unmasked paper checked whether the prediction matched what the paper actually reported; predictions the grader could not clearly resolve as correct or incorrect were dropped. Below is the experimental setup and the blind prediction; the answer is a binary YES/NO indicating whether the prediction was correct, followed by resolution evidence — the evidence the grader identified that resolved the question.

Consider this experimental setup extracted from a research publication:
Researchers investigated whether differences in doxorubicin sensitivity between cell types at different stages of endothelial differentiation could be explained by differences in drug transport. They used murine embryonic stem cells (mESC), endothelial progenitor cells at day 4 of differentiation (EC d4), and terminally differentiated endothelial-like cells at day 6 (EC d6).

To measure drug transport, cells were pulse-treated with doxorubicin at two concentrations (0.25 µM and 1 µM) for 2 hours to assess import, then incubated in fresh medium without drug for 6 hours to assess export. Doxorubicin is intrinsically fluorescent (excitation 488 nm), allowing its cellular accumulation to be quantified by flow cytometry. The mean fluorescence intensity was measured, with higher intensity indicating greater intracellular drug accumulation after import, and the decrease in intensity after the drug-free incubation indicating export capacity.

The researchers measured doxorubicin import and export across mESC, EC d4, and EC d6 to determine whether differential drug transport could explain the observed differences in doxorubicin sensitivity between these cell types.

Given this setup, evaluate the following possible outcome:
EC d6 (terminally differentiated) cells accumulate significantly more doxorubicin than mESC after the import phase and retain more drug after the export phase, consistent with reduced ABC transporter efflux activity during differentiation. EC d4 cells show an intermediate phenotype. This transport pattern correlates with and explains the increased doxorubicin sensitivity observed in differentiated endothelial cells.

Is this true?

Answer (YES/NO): NO